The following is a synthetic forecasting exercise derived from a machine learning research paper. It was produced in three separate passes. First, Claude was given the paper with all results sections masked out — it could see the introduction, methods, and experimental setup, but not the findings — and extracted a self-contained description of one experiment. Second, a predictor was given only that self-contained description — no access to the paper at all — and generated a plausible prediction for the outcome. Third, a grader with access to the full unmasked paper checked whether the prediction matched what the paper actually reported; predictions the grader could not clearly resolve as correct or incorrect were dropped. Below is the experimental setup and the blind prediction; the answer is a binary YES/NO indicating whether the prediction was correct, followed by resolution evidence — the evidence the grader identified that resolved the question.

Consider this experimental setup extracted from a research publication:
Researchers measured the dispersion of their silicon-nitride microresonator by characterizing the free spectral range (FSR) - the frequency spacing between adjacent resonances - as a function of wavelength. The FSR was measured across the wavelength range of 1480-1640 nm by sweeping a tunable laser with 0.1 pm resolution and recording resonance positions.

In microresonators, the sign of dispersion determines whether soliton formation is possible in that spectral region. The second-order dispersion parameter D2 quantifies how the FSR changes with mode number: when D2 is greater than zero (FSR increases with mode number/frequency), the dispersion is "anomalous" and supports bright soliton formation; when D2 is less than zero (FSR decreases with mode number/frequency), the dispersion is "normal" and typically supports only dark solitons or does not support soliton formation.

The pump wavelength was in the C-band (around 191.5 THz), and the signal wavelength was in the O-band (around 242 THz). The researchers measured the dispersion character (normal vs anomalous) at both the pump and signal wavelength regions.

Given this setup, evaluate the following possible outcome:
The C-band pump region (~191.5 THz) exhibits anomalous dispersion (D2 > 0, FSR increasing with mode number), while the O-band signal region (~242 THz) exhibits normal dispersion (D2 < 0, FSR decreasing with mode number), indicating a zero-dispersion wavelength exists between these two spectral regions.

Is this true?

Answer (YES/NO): NO